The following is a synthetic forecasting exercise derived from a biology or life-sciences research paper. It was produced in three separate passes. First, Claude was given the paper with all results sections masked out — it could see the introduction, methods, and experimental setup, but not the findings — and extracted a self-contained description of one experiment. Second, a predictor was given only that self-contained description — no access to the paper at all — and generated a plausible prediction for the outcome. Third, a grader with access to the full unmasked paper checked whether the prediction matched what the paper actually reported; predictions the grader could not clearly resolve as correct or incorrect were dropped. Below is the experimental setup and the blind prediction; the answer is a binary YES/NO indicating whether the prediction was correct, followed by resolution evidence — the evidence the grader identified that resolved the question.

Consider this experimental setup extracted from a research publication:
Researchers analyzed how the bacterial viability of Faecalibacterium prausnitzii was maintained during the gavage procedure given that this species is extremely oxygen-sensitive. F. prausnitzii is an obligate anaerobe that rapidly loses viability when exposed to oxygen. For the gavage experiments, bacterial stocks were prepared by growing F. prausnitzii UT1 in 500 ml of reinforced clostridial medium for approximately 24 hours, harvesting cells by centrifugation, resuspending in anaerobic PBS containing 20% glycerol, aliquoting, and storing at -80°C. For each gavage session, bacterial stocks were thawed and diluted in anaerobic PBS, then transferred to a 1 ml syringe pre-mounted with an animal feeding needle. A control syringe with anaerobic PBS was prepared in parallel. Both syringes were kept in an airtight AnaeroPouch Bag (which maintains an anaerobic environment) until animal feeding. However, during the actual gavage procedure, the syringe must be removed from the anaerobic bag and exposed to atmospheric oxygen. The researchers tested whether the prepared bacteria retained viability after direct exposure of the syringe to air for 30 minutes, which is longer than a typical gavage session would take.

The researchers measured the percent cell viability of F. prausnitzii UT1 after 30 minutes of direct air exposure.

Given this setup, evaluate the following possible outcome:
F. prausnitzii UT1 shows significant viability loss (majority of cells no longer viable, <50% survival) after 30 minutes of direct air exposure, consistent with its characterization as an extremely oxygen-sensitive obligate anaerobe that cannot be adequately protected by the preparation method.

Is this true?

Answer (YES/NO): NO